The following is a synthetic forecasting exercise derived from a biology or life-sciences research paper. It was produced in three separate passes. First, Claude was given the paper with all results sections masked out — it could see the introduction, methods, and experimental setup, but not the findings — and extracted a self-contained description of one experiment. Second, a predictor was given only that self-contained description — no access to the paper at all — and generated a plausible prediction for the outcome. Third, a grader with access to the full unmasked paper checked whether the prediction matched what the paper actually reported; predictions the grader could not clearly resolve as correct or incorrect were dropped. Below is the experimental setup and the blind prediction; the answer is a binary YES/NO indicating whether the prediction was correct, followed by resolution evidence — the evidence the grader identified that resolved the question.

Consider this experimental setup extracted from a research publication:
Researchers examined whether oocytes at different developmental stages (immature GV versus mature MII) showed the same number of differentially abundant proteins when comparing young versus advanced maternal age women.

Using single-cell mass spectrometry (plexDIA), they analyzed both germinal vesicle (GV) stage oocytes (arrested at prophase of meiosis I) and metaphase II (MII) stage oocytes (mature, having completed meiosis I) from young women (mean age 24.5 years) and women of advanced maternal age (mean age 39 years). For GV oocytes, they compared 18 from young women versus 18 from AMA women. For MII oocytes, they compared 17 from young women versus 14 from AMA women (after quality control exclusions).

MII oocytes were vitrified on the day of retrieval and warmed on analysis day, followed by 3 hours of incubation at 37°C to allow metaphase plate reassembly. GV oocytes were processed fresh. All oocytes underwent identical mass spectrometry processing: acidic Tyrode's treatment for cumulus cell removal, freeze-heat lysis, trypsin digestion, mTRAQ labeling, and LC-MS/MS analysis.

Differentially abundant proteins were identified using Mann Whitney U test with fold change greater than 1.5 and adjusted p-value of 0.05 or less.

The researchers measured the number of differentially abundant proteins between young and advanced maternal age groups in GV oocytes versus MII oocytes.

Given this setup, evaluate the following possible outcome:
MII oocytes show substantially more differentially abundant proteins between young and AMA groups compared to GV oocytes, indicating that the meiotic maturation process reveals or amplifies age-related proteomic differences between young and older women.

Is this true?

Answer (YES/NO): NO